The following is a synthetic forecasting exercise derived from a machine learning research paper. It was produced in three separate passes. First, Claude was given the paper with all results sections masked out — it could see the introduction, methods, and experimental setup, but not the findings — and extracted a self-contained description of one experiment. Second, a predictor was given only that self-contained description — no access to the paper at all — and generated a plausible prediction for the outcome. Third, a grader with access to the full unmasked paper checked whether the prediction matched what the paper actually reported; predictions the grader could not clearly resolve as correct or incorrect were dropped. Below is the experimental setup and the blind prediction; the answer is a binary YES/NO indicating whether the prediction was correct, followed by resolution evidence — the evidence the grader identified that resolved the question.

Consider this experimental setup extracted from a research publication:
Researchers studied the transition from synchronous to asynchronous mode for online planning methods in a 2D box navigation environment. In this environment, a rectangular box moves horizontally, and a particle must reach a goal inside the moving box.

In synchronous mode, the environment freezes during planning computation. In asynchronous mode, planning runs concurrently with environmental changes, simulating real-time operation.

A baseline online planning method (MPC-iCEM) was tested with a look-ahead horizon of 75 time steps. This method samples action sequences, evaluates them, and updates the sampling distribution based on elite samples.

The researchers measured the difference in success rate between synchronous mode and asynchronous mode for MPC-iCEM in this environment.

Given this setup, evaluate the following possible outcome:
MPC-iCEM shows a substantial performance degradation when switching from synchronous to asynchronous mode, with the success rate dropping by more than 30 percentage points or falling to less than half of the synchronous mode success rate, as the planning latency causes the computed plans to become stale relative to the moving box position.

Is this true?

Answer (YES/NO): NO